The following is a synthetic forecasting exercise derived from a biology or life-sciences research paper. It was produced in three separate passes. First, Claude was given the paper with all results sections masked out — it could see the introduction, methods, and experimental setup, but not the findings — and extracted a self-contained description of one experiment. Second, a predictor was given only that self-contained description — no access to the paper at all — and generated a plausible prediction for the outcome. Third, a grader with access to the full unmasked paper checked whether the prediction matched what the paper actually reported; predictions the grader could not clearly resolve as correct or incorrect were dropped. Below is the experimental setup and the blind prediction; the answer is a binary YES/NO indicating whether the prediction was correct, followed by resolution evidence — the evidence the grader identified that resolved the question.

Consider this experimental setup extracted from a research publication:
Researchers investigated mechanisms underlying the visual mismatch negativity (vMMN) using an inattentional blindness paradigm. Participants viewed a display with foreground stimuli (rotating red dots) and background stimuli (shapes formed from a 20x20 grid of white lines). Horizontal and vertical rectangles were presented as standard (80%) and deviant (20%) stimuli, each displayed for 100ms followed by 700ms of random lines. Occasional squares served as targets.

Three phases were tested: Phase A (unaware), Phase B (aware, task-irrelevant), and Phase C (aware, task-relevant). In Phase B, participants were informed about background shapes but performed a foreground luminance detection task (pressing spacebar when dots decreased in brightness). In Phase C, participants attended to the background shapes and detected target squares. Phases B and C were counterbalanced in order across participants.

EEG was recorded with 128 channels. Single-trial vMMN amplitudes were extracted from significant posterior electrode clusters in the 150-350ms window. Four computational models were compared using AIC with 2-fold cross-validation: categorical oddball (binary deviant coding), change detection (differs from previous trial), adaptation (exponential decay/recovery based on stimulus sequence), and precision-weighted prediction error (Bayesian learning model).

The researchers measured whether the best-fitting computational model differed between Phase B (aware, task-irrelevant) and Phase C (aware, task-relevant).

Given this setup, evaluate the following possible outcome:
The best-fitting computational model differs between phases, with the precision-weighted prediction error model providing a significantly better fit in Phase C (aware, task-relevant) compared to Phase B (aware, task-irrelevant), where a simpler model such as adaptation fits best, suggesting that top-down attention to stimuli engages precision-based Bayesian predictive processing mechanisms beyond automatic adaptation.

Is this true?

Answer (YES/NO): YES